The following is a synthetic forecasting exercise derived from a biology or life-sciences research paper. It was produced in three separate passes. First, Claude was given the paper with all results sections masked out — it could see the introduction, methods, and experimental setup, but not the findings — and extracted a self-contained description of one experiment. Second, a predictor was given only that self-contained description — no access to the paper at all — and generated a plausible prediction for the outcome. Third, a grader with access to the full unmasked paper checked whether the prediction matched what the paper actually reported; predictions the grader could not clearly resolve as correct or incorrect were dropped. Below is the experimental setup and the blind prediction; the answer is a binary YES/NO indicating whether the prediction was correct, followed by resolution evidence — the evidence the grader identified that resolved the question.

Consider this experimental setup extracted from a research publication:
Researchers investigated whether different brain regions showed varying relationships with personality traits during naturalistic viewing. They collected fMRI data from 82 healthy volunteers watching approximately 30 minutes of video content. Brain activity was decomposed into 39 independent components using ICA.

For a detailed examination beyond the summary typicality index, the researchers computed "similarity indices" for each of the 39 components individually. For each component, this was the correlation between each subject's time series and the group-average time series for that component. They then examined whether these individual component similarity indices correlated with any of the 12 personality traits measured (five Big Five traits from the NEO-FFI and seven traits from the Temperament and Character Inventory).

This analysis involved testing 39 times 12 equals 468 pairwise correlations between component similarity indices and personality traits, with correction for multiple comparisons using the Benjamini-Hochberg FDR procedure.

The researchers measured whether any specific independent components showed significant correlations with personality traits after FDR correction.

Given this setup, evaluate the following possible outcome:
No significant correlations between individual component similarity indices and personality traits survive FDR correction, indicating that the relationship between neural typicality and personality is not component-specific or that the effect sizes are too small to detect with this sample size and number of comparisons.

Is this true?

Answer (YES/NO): YES